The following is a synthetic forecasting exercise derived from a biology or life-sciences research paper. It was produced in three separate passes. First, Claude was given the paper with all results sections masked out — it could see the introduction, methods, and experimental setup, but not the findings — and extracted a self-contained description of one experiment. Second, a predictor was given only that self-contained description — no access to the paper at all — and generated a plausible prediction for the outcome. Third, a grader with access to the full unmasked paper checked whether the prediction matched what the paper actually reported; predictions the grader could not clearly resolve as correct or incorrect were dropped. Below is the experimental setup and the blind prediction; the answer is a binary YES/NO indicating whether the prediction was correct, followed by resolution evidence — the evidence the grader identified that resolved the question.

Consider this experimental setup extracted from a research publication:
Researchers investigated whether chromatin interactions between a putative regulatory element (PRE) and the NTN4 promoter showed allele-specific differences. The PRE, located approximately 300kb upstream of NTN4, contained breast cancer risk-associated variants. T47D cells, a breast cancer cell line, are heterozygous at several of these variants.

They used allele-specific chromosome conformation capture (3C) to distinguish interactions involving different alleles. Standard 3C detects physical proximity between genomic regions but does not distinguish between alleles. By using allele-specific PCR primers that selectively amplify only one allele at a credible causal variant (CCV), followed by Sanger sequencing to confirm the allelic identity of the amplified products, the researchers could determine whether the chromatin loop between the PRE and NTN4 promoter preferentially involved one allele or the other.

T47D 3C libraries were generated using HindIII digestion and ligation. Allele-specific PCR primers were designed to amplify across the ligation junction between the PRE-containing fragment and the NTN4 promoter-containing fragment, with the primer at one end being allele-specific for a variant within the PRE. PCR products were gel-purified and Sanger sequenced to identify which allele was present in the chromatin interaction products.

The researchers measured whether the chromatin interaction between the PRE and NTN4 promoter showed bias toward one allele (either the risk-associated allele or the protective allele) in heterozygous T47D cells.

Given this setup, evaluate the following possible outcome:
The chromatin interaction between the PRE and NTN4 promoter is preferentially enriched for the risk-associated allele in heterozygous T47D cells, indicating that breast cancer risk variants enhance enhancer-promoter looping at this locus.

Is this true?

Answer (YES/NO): NO